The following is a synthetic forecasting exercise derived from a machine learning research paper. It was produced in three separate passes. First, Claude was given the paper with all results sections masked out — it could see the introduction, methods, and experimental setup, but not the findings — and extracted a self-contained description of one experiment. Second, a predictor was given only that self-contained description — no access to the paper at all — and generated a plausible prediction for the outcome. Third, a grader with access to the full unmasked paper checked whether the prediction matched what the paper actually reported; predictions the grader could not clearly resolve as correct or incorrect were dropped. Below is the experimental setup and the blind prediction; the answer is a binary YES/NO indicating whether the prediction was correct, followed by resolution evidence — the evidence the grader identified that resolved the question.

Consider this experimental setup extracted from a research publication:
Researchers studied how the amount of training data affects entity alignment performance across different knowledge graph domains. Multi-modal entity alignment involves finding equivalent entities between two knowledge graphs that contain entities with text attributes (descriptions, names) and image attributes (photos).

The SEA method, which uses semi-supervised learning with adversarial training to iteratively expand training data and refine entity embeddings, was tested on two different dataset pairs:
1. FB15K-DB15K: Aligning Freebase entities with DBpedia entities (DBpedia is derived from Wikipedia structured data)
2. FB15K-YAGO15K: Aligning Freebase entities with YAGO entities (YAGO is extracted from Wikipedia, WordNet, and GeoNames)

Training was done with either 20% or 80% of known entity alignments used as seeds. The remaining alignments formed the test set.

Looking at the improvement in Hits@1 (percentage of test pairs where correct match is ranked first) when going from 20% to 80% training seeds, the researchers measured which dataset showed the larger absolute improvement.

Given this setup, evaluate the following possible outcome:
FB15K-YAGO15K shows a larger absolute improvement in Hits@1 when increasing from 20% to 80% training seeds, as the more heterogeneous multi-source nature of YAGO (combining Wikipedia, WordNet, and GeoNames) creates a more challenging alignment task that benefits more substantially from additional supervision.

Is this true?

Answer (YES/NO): YES